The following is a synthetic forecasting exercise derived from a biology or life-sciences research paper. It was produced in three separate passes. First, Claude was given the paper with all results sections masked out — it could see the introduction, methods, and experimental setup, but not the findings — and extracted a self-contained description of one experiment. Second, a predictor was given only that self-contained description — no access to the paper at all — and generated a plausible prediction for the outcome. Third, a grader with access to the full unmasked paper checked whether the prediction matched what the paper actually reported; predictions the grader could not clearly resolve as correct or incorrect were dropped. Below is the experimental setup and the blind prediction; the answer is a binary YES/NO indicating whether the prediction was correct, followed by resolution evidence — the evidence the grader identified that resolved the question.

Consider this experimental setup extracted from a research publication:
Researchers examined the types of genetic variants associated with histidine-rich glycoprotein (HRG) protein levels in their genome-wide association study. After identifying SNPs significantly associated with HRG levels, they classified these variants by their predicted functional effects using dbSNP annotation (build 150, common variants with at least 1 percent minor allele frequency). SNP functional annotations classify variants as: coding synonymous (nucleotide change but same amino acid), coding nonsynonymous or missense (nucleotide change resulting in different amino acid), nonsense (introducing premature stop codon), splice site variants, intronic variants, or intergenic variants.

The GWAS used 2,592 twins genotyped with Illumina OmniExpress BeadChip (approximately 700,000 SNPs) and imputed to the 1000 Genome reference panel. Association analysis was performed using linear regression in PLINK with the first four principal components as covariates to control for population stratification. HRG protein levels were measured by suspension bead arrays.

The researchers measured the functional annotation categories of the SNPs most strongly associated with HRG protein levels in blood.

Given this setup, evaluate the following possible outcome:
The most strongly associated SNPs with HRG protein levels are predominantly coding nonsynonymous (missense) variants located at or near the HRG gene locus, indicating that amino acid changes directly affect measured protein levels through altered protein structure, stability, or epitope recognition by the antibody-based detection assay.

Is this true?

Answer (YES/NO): NO